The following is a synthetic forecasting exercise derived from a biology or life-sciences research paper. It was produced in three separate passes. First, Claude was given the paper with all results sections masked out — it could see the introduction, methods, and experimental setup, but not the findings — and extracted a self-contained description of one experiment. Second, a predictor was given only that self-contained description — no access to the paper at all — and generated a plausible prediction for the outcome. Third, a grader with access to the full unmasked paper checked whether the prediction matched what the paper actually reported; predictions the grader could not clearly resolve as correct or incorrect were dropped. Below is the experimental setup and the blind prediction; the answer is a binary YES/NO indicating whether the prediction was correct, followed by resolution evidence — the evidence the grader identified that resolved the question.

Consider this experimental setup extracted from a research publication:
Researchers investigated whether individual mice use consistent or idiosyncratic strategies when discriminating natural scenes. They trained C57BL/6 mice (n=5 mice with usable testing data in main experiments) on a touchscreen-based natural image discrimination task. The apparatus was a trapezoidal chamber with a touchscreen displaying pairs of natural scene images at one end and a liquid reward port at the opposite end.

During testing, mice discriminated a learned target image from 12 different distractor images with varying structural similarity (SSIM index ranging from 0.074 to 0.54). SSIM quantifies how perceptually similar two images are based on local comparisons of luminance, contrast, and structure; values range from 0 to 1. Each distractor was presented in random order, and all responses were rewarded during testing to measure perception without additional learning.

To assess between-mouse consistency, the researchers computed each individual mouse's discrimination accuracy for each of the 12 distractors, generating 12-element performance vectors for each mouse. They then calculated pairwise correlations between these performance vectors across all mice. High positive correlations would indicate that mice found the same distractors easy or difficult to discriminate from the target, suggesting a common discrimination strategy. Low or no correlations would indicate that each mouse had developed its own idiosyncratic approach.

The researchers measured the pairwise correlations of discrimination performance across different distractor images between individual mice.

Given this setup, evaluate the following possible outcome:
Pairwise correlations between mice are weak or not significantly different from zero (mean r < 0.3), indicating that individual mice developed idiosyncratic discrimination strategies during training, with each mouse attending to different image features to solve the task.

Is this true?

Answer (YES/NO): NO